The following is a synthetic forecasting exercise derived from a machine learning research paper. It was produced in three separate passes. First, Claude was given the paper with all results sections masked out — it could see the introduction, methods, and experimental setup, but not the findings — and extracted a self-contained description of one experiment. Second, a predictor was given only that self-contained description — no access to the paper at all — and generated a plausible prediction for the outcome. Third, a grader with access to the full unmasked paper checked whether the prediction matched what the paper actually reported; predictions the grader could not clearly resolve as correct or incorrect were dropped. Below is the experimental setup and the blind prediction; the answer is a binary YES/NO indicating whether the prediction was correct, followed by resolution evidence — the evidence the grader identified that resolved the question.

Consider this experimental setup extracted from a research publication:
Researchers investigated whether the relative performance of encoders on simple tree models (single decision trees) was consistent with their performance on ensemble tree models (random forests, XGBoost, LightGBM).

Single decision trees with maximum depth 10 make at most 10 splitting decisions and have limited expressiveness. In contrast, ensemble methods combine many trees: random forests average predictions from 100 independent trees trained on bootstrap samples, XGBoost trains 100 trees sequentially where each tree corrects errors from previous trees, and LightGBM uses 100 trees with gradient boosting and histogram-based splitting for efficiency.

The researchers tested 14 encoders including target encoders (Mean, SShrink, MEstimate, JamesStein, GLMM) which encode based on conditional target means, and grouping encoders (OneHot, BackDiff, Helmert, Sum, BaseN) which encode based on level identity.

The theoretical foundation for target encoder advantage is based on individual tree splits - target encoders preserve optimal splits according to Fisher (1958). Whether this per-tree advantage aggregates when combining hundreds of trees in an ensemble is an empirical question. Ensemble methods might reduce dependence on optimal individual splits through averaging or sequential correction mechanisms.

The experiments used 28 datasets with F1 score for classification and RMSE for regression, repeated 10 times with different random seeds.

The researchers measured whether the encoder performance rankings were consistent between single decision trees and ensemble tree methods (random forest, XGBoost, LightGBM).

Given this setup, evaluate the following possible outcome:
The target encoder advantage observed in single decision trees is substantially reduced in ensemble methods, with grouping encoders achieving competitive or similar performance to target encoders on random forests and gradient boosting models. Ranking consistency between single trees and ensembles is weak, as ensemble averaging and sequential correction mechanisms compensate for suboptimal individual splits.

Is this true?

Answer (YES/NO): NO